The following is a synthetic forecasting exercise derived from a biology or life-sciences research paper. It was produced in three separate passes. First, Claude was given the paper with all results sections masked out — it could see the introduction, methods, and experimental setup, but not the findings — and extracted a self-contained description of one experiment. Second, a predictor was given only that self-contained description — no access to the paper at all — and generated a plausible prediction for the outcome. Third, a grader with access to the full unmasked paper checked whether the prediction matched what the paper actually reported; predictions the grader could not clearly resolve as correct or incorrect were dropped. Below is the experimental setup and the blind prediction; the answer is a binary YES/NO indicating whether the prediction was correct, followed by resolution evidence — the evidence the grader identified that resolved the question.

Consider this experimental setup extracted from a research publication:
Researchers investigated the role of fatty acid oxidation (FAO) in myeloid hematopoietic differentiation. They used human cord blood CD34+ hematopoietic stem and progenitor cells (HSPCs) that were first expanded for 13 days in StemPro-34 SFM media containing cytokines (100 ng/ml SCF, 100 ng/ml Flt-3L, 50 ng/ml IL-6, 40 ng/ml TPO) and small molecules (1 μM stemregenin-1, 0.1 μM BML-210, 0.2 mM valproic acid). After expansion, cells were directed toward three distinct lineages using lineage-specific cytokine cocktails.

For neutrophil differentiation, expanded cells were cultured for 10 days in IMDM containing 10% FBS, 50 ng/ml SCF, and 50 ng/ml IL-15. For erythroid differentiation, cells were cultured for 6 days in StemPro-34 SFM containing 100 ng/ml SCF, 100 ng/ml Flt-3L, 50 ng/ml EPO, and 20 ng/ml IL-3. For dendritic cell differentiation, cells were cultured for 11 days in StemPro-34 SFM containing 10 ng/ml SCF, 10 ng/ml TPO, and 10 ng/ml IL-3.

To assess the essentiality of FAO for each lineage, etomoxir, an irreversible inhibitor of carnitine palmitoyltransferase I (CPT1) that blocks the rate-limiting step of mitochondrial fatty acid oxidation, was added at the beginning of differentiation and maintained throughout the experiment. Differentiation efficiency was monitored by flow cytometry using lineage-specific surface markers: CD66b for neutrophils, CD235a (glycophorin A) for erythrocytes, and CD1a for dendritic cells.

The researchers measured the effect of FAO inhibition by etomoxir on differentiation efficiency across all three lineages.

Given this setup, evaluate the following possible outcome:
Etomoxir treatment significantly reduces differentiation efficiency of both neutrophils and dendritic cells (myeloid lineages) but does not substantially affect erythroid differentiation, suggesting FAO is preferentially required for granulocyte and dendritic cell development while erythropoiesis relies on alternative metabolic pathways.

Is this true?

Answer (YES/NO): NO